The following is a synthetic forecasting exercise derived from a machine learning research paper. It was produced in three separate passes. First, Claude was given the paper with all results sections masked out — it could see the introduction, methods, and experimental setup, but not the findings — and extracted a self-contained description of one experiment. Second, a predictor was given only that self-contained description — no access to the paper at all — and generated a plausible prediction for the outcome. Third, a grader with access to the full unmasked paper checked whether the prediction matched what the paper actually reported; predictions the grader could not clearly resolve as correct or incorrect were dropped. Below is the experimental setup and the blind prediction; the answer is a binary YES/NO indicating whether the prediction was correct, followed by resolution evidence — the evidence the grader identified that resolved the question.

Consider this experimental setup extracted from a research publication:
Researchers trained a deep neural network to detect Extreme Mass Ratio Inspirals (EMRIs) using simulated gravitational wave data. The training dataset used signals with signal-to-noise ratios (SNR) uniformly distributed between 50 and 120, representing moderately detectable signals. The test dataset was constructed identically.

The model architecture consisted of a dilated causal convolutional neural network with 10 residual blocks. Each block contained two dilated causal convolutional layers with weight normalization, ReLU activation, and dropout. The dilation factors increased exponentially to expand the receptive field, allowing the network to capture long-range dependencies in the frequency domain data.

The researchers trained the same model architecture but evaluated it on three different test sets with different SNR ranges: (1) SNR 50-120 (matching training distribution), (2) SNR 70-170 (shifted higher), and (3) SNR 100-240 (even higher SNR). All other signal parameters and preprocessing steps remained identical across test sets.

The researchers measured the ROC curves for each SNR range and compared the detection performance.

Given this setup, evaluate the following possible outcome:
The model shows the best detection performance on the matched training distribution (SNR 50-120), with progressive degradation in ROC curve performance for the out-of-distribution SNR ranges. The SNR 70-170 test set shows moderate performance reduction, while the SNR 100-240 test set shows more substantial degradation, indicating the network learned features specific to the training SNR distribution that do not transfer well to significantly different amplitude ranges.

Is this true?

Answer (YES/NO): NO